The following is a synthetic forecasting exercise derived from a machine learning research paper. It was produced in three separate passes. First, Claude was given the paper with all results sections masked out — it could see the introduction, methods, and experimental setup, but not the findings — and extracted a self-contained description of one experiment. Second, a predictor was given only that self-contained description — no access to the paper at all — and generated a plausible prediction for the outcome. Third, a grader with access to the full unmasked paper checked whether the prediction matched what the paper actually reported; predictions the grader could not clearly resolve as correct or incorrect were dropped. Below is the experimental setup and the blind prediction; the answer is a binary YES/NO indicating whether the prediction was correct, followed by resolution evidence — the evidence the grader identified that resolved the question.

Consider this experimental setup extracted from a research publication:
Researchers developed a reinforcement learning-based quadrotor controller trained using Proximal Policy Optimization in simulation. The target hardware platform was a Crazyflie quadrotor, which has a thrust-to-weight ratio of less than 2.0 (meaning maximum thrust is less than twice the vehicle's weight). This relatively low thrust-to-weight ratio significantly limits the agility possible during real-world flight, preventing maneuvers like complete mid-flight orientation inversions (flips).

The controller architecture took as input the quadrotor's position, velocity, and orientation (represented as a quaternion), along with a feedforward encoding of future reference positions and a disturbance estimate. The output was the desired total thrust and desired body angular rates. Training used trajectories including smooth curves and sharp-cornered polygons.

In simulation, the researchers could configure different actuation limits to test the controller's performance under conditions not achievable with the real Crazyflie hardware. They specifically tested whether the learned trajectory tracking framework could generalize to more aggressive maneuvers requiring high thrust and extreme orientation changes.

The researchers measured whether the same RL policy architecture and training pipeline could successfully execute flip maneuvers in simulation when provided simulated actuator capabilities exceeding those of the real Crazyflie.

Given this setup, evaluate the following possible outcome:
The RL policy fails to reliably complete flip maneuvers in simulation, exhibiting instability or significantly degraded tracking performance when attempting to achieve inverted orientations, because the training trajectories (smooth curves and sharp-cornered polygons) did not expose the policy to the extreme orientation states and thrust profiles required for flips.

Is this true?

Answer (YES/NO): NO